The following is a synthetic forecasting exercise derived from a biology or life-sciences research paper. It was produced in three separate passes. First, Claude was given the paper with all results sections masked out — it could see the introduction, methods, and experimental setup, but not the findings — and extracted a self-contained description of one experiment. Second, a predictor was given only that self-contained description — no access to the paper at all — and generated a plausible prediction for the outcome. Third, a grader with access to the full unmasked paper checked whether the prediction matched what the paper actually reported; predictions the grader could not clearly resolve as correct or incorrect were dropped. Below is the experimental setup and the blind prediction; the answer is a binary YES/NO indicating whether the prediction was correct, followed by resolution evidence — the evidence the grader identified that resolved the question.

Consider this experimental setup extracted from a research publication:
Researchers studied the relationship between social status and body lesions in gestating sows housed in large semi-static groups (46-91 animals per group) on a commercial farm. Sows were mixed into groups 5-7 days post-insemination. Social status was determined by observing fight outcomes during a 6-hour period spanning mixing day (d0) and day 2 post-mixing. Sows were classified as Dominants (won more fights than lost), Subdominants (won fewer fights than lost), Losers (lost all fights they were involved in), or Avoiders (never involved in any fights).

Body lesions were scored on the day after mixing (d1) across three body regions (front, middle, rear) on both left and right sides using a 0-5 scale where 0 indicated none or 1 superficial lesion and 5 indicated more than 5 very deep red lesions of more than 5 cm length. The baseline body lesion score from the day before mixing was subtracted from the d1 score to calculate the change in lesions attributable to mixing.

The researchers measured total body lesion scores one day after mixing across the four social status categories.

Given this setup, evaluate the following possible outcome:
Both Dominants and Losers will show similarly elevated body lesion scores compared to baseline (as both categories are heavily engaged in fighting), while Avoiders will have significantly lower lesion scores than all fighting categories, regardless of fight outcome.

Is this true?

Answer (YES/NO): NO